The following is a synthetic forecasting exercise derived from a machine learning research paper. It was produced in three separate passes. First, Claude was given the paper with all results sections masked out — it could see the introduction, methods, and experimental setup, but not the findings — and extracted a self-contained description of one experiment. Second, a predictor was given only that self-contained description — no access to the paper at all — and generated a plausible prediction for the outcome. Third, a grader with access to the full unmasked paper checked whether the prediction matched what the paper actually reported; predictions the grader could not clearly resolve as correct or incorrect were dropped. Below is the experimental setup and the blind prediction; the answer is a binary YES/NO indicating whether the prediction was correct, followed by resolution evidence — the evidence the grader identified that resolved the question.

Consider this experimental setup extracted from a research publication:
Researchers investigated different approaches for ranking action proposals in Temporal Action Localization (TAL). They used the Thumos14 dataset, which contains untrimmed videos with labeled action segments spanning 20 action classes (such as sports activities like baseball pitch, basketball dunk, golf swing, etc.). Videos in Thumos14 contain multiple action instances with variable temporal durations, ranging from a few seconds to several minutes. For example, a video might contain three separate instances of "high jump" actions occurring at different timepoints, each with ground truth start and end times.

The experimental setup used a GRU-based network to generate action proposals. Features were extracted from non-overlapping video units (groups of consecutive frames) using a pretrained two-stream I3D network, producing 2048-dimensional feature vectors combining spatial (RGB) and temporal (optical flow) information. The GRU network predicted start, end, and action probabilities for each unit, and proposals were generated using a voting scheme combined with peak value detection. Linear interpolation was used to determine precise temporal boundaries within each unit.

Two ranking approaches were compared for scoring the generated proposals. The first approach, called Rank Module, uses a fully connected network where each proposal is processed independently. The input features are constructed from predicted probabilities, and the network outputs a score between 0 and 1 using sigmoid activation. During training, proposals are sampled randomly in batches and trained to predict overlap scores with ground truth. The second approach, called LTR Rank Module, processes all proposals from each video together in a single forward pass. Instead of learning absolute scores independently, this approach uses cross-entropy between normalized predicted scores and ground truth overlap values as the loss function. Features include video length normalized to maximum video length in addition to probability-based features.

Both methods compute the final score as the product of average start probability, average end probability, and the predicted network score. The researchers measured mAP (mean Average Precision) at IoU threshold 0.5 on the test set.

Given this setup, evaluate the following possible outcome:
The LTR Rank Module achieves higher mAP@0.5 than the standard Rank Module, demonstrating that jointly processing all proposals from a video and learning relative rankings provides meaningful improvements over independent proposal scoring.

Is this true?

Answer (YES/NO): YES